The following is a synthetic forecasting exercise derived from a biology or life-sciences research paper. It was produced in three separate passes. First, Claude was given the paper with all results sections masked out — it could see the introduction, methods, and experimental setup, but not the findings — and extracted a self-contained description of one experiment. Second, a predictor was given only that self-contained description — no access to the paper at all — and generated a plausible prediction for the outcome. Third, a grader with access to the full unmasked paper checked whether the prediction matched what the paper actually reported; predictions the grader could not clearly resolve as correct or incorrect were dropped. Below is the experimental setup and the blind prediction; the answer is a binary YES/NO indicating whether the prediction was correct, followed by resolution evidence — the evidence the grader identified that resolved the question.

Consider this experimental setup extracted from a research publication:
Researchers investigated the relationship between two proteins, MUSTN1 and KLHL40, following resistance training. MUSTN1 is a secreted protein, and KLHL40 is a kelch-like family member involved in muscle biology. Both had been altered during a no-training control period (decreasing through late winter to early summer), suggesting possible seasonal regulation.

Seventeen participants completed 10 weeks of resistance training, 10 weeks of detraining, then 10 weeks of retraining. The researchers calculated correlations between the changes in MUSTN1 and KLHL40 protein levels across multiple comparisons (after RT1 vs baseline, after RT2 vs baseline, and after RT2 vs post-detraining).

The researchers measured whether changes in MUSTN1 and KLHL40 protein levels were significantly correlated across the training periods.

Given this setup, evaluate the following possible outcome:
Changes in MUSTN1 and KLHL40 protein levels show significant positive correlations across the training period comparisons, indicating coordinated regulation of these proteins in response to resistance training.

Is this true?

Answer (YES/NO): YES